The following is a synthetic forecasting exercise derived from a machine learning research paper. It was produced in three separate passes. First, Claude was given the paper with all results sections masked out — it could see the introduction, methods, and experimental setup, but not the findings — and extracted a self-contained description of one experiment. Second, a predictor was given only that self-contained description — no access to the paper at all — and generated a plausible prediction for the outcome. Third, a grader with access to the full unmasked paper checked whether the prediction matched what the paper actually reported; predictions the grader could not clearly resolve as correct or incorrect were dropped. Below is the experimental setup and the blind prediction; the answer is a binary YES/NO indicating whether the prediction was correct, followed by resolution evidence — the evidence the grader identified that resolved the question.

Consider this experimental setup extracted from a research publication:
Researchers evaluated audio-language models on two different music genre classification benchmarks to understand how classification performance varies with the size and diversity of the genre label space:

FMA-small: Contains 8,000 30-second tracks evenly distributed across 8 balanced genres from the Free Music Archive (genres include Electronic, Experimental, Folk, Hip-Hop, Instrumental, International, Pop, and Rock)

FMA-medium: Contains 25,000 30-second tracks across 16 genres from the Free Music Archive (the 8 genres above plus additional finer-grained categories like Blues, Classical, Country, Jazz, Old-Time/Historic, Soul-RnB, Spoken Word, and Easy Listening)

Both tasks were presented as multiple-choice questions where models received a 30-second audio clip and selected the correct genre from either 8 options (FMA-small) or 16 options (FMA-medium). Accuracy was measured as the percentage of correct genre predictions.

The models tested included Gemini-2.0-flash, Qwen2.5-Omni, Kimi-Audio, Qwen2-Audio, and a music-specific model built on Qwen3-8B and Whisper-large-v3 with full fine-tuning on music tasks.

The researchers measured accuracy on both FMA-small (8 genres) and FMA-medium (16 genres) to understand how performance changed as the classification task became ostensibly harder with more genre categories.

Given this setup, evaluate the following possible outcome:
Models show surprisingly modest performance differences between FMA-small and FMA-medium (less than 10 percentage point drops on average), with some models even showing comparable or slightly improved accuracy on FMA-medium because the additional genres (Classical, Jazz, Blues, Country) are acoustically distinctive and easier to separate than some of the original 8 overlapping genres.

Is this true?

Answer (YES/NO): NO